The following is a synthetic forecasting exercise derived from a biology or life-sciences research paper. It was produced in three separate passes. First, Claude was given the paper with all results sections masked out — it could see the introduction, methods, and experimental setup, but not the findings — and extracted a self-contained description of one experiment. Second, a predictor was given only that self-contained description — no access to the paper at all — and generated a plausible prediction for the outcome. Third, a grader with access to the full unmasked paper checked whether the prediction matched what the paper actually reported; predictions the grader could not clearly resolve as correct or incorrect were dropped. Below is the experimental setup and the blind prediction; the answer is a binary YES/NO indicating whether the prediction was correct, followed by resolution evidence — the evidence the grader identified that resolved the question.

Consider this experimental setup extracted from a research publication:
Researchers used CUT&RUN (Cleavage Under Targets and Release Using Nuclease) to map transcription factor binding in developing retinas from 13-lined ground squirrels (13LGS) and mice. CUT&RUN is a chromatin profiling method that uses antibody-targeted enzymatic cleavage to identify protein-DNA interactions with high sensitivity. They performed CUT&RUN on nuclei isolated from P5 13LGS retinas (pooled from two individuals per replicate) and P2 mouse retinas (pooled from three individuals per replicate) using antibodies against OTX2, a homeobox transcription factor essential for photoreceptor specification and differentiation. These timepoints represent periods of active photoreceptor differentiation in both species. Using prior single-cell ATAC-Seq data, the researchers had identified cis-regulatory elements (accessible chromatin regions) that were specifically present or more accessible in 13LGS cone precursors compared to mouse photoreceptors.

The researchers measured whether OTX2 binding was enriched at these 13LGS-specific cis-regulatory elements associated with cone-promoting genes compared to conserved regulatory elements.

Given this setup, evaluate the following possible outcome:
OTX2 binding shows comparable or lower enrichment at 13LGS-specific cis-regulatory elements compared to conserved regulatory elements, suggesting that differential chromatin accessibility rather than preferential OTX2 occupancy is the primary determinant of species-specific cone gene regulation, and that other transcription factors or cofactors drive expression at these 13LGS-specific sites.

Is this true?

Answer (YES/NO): YES